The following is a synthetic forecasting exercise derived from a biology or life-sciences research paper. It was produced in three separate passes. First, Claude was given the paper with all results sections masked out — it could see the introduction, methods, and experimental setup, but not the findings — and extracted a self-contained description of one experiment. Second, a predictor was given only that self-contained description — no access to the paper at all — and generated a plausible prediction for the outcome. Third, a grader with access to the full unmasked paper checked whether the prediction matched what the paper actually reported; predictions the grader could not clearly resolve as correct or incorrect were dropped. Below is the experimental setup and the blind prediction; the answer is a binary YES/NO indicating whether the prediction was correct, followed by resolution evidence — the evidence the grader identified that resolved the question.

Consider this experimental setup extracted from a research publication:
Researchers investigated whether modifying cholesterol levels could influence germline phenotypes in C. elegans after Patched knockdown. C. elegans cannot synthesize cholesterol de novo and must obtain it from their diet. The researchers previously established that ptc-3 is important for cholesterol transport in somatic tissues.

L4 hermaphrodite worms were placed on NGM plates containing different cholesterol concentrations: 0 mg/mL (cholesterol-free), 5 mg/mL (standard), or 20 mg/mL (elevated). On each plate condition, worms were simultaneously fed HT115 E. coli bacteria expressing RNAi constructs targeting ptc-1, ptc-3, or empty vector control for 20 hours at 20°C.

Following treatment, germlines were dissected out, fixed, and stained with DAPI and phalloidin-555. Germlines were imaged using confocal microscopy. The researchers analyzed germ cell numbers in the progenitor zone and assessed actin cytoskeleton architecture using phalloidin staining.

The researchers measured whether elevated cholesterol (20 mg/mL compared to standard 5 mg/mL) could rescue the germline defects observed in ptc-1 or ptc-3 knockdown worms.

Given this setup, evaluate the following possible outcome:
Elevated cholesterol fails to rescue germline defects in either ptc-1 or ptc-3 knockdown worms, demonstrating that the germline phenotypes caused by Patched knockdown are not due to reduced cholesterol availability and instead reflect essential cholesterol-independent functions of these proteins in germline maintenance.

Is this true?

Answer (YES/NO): NO